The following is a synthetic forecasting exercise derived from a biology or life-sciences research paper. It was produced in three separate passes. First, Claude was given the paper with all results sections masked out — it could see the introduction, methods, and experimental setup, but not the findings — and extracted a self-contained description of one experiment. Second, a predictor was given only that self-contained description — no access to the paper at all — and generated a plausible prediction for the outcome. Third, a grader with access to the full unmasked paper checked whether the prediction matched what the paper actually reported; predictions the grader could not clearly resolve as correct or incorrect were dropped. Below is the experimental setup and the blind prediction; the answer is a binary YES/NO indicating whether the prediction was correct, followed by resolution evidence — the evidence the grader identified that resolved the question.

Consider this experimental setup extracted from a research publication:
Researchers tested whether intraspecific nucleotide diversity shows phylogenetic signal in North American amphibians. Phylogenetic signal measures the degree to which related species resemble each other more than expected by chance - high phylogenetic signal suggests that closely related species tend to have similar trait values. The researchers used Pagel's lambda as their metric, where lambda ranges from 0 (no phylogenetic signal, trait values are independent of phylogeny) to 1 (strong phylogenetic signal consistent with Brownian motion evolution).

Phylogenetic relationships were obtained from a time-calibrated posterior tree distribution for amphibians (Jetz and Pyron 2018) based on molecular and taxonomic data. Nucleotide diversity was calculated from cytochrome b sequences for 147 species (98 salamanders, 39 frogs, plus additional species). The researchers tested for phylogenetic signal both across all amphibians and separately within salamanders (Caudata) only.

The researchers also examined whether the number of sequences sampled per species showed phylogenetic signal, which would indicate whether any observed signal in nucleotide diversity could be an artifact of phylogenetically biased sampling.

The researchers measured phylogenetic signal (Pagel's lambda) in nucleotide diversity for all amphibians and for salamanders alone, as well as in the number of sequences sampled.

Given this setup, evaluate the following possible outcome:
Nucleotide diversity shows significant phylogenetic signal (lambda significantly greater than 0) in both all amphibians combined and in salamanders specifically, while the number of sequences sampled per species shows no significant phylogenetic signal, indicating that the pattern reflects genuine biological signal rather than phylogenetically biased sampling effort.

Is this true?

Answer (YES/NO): NO